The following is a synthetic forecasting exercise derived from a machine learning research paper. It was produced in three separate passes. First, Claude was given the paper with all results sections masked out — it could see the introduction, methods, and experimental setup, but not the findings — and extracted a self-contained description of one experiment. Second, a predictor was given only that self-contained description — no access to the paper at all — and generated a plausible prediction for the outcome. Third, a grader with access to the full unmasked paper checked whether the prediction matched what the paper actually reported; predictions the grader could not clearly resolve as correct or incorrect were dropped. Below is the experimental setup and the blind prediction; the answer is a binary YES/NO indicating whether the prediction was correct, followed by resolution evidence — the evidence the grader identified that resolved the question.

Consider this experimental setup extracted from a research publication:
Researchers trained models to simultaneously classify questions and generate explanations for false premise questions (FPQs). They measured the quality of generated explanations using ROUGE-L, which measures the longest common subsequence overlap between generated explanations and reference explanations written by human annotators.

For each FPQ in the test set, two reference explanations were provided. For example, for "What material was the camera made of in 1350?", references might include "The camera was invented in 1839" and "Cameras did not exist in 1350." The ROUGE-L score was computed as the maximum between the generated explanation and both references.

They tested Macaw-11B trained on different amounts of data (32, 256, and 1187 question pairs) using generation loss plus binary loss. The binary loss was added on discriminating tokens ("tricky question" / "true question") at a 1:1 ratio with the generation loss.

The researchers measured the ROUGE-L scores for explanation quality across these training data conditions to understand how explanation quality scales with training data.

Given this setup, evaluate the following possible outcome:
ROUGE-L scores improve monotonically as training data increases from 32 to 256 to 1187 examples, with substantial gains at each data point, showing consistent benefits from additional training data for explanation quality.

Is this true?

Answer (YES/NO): YES